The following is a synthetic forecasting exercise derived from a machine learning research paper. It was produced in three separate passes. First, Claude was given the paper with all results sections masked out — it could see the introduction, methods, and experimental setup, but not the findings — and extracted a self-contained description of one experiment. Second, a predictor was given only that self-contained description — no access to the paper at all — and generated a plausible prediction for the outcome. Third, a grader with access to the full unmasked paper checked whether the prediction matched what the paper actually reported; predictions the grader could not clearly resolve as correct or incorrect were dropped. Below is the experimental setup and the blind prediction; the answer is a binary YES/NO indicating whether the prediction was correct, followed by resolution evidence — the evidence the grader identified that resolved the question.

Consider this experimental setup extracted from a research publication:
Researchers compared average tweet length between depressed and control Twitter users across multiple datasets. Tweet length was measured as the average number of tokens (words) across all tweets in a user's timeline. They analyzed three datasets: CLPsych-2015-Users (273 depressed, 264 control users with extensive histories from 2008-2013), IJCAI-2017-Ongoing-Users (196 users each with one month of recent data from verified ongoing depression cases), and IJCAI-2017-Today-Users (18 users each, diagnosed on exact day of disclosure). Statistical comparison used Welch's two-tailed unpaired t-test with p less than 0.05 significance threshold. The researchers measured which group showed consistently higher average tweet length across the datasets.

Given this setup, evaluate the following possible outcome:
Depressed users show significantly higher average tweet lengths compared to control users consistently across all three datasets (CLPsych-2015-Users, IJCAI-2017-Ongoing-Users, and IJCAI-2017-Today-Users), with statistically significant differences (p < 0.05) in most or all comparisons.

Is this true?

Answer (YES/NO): YES